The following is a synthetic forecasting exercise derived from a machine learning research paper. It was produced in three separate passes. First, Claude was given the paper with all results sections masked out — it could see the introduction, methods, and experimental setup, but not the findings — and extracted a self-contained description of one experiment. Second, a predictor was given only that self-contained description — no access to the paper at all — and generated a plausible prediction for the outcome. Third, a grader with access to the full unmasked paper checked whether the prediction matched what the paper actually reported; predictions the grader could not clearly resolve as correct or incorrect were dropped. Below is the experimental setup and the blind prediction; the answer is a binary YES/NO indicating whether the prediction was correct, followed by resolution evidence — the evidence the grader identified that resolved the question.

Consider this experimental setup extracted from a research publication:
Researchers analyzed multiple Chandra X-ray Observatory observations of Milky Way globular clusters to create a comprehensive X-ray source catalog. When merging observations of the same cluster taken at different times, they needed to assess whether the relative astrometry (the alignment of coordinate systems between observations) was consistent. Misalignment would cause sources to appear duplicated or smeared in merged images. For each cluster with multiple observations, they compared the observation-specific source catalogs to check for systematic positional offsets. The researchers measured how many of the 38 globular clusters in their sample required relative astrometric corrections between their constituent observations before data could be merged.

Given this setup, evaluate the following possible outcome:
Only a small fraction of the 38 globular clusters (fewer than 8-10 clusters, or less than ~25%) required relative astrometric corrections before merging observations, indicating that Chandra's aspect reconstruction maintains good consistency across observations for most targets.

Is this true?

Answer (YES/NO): YES